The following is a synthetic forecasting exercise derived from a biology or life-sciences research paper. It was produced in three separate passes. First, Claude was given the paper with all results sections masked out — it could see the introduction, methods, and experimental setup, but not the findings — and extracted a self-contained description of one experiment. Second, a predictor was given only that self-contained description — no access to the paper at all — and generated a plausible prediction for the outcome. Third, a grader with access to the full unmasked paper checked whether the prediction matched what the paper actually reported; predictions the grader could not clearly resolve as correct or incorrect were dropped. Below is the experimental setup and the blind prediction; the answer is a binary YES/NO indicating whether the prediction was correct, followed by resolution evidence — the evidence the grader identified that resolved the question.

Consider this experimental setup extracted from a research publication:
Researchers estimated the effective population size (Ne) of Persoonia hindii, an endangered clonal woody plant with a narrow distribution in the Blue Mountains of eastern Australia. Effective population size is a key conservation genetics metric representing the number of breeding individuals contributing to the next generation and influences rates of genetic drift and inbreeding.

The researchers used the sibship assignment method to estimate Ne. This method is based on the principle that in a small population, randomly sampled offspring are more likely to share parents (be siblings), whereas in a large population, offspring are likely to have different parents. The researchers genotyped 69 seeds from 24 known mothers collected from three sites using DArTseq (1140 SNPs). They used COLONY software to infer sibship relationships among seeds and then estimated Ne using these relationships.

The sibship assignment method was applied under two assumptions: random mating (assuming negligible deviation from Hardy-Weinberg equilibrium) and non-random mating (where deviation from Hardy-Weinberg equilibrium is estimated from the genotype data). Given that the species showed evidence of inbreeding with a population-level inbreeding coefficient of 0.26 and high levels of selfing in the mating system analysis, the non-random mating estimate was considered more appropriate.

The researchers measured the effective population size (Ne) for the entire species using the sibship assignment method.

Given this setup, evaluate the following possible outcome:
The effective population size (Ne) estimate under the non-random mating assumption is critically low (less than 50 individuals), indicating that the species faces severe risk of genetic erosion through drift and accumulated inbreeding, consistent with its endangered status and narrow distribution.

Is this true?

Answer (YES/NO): YES